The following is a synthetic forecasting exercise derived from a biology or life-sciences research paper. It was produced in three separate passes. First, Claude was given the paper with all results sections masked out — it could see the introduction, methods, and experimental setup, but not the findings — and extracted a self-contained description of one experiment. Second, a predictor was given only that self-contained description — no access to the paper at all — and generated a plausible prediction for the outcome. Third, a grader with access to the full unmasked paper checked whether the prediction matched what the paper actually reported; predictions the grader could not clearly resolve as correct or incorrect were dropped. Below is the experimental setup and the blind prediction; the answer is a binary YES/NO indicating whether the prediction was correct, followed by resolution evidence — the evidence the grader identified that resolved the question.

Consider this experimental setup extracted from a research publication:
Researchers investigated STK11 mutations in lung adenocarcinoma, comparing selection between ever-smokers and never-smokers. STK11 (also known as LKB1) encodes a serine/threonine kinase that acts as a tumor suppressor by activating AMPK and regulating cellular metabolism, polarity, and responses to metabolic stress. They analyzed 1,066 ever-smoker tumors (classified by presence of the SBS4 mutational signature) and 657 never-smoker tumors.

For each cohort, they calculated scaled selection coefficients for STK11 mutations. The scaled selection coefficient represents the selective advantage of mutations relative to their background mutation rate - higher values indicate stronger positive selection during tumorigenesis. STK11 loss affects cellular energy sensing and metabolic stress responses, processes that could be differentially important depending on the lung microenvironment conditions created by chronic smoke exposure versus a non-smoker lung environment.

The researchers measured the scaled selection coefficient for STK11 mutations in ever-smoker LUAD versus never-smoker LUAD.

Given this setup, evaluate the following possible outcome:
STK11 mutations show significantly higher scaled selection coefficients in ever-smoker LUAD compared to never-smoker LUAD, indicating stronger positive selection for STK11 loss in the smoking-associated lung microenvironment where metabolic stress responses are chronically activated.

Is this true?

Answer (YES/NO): YES